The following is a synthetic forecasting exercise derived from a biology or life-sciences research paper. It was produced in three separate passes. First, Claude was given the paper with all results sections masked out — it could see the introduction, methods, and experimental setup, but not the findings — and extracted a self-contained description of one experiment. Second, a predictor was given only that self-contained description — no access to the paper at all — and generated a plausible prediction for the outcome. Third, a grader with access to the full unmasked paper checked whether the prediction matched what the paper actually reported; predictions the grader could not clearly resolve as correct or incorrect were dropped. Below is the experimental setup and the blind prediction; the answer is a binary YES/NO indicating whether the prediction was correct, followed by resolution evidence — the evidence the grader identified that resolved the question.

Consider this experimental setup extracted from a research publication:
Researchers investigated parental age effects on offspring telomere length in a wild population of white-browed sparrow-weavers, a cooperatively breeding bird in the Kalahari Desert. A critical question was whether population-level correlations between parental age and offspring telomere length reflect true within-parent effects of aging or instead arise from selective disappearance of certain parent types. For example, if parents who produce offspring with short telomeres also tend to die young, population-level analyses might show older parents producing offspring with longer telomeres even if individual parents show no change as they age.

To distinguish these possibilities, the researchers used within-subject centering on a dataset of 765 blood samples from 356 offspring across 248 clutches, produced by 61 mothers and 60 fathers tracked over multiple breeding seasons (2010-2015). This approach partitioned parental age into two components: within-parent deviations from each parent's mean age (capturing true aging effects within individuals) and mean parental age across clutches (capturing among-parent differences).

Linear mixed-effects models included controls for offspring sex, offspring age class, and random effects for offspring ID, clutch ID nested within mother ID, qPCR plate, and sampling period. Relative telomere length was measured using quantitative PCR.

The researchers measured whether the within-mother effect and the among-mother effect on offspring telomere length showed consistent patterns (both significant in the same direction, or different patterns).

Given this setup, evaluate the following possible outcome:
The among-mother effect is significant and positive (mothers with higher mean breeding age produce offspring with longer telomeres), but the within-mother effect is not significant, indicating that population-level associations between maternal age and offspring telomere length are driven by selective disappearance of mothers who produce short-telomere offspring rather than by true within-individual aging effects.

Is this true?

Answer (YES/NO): NO